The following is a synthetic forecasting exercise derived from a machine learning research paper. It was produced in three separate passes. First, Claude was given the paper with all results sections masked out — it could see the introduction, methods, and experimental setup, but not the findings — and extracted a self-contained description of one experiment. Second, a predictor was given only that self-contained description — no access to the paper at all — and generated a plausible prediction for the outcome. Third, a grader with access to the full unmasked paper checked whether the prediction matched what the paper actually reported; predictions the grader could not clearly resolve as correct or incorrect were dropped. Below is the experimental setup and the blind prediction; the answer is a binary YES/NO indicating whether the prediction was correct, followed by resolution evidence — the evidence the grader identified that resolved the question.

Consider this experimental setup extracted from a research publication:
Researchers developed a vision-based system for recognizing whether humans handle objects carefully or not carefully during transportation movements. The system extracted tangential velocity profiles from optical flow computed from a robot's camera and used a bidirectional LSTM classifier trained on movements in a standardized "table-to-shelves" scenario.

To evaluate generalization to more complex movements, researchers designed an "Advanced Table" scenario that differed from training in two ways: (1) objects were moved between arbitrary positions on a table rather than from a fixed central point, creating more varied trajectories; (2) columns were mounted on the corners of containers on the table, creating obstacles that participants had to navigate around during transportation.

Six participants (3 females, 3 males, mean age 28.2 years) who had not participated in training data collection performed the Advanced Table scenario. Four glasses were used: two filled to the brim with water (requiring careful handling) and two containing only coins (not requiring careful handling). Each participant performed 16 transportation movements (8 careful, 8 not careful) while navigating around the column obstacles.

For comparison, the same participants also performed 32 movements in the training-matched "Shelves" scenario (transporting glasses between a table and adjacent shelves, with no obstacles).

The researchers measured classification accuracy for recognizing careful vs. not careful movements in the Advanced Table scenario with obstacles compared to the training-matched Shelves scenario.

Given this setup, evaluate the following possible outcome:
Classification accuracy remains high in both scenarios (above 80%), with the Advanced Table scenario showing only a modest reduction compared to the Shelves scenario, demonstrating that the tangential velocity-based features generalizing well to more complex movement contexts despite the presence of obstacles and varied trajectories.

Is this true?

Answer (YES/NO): NO